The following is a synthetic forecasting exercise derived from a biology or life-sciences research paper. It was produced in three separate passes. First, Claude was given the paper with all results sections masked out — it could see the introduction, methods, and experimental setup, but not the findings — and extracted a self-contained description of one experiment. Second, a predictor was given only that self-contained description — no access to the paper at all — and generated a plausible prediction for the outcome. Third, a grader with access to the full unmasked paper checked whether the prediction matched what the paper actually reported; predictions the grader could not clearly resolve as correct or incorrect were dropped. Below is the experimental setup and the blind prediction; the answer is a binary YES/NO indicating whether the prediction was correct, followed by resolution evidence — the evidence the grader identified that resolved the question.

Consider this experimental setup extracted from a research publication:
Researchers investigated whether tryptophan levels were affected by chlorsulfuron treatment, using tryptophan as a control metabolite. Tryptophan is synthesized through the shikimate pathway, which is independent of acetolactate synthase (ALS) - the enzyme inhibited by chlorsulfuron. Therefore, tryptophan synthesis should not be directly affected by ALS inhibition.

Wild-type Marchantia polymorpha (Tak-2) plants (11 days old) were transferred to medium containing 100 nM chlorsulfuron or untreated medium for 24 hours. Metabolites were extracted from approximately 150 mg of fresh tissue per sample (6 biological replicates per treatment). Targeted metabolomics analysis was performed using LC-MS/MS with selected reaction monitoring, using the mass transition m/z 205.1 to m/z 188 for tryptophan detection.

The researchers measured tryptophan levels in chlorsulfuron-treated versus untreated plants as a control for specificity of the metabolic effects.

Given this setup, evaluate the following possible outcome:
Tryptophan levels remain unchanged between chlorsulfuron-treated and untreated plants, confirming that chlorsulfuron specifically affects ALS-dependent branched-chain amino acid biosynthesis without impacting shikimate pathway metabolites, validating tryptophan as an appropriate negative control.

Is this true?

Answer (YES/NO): NO